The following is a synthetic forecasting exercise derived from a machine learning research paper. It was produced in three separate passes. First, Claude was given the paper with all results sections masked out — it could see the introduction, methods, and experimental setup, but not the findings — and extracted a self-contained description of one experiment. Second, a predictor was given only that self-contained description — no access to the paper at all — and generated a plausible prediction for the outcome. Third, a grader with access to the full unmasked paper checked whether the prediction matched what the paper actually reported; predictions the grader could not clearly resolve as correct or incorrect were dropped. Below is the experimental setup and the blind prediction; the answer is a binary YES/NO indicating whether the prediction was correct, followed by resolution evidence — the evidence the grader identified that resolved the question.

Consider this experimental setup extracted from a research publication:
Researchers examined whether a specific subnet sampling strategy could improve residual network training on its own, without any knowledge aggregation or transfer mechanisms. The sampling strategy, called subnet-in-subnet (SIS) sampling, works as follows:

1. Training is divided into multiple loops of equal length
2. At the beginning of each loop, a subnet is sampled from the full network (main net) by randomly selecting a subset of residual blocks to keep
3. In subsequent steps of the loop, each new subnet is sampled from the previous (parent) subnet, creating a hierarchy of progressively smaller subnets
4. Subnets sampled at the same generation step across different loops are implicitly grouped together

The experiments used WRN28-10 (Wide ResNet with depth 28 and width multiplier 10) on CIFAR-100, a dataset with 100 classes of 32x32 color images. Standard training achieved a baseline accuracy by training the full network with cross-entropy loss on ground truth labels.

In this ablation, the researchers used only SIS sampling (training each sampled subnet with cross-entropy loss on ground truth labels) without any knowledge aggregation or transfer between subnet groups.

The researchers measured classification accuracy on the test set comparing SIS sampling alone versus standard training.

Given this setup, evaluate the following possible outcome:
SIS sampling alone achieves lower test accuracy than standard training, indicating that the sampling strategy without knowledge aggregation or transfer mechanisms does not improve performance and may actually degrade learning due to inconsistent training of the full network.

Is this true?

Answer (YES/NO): NO